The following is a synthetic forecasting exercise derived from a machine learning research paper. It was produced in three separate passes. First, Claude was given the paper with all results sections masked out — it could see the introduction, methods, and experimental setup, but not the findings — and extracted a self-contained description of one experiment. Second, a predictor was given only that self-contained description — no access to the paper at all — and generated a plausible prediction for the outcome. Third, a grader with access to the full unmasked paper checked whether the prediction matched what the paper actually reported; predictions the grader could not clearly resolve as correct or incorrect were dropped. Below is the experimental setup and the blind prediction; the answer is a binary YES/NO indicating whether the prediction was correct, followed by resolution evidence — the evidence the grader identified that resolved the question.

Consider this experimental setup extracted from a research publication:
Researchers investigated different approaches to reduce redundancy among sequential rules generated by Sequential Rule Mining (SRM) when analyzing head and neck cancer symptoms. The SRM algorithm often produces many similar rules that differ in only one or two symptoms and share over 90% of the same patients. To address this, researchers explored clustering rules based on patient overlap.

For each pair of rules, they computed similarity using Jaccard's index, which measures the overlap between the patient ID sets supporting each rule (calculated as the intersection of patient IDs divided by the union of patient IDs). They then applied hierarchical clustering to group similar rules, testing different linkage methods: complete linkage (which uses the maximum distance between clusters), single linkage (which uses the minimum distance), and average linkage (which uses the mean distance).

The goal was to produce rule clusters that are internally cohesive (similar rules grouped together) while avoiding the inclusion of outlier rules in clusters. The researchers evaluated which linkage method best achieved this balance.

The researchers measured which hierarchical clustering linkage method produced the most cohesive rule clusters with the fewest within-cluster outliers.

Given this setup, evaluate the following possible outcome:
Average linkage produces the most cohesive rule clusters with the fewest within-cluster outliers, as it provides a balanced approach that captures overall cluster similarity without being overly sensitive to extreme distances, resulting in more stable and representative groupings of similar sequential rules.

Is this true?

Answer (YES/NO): NO